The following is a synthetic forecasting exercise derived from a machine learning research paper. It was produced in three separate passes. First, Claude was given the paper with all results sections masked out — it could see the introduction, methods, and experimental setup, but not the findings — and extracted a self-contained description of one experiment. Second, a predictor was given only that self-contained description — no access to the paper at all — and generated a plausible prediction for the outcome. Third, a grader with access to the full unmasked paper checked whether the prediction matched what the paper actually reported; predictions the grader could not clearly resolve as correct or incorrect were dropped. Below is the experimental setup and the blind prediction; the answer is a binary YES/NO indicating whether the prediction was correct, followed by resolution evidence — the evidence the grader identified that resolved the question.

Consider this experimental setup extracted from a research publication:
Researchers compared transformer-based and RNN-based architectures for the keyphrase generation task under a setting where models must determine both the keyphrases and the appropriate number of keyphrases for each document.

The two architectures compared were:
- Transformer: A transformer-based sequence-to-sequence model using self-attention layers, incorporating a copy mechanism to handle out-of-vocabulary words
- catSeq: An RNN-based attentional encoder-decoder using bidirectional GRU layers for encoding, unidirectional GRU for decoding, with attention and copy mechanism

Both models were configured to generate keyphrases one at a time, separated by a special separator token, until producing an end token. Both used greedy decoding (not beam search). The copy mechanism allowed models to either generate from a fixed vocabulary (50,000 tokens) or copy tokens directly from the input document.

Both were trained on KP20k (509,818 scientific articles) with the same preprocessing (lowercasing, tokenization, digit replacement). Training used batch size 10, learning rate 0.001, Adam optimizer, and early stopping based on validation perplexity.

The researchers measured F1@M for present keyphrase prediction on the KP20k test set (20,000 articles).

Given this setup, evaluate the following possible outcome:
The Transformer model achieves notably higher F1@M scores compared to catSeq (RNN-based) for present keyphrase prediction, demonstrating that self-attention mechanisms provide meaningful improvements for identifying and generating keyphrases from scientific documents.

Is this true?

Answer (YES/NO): NO